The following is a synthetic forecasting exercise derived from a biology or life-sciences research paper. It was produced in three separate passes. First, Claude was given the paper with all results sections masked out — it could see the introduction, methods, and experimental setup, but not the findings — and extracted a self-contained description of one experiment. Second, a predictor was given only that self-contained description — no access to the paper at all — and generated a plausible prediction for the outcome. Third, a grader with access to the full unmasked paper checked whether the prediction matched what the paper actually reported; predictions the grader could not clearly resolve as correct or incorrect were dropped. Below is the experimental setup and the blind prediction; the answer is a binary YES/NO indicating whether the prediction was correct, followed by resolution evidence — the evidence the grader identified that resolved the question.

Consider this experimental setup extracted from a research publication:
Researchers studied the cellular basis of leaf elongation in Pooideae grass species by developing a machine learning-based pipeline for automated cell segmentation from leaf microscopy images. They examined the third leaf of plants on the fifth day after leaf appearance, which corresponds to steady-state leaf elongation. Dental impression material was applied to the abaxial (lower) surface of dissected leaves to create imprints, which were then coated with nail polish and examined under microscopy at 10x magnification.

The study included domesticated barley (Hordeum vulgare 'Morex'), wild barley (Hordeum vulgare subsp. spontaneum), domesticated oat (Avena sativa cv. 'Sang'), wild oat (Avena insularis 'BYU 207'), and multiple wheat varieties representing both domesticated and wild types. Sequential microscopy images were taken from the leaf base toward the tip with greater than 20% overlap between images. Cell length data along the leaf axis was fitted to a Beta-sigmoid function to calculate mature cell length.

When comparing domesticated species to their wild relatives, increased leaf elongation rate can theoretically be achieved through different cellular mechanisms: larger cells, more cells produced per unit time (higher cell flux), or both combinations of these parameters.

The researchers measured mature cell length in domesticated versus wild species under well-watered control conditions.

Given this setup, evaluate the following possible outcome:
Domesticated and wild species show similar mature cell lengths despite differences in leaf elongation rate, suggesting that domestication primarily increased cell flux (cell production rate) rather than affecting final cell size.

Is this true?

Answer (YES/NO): NO